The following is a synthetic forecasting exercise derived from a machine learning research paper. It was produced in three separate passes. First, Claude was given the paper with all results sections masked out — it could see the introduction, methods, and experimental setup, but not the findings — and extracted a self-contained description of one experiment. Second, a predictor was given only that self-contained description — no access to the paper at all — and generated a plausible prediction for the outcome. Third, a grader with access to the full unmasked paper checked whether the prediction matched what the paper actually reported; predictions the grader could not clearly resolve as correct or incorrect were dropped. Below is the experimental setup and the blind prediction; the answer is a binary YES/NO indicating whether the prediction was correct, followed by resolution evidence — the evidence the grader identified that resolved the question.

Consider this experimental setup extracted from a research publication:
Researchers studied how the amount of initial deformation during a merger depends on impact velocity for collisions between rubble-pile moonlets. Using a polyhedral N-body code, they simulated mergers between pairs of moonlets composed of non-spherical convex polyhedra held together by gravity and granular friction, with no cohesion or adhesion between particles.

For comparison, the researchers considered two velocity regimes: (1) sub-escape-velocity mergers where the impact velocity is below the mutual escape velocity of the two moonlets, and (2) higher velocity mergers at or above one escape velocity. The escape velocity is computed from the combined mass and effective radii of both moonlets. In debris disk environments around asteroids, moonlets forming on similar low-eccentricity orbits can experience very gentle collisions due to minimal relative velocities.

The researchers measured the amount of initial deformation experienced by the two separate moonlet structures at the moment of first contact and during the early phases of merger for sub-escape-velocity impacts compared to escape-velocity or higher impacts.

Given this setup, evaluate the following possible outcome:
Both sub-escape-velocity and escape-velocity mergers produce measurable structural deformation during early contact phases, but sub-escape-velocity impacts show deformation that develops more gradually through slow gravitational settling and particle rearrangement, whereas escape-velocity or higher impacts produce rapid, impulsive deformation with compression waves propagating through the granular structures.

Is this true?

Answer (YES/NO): NO